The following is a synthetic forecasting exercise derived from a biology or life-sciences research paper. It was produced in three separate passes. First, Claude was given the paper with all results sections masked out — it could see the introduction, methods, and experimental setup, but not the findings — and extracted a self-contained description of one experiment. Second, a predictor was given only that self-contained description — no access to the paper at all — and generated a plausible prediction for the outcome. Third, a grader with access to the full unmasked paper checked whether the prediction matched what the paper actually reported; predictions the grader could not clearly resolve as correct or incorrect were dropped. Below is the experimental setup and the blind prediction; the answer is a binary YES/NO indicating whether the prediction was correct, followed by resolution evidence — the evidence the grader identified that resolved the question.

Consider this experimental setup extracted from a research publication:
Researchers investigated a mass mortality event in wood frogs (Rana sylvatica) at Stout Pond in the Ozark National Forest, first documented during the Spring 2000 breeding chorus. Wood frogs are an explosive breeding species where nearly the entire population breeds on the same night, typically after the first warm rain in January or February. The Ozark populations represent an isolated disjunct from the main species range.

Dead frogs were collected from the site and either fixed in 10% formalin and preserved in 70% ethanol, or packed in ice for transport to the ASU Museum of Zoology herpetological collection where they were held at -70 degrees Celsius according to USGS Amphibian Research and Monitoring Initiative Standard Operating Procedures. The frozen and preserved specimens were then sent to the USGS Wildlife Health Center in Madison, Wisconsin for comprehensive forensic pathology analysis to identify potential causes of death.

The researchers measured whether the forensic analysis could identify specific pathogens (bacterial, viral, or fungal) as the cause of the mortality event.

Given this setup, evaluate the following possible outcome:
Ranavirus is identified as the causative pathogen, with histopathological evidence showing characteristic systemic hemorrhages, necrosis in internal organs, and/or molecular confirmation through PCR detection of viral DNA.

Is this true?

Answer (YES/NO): NO